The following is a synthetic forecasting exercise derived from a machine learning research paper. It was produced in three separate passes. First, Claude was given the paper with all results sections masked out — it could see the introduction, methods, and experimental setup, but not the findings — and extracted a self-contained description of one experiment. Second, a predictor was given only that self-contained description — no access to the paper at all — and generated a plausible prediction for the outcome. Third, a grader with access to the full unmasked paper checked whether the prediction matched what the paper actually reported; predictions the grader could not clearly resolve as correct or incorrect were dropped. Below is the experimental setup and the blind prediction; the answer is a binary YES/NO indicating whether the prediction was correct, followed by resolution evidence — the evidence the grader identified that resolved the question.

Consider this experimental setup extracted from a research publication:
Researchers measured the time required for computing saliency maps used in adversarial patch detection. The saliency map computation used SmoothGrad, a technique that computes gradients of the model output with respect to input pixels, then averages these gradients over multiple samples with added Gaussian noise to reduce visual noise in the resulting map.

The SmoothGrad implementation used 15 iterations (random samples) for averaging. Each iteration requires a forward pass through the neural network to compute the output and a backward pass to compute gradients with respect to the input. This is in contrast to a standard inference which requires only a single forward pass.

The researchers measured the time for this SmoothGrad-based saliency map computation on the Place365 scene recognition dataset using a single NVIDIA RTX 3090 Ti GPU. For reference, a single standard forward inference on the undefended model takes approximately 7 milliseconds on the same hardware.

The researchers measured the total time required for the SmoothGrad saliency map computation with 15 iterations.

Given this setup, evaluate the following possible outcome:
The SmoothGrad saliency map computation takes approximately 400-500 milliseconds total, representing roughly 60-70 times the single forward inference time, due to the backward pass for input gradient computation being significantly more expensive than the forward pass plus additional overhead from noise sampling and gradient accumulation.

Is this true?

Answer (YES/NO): NO